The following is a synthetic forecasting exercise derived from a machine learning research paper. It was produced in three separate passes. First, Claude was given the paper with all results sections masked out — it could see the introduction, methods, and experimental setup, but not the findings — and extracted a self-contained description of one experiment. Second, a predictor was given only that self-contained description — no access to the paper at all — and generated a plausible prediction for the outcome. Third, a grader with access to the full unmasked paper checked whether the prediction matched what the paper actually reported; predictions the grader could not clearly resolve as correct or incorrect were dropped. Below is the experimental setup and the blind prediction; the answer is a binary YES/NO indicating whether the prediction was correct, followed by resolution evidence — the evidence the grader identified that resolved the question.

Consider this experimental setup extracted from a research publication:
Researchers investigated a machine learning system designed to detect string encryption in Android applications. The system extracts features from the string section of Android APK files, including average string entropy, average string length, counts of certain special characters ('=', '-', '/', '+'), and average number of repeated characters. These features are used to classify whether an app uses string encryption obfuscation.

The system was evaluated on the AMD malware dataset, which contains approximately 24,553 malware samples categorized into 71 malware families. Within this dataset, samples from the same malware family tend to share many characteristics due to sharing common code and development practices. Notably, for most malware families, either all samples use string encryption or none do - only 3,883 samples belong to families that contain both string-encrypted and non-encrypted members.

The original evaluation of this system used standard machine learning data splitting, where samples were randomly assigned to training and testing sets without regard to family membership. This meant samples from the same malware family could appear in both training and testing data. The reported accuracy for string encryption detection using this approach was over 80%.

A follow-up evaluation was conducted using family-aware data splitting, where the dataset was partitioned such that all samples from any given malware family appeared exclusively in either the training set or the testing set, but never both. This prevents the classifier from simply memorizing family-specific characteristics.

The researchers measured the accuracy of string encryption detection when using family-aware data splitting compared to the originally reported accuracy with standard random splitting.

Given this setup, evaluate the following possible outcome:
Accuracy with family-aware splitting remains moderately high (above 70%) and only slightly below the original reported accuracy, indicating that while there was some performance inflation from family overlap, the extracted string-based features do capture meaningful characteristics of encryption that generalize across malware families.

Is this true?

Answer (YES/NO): NO